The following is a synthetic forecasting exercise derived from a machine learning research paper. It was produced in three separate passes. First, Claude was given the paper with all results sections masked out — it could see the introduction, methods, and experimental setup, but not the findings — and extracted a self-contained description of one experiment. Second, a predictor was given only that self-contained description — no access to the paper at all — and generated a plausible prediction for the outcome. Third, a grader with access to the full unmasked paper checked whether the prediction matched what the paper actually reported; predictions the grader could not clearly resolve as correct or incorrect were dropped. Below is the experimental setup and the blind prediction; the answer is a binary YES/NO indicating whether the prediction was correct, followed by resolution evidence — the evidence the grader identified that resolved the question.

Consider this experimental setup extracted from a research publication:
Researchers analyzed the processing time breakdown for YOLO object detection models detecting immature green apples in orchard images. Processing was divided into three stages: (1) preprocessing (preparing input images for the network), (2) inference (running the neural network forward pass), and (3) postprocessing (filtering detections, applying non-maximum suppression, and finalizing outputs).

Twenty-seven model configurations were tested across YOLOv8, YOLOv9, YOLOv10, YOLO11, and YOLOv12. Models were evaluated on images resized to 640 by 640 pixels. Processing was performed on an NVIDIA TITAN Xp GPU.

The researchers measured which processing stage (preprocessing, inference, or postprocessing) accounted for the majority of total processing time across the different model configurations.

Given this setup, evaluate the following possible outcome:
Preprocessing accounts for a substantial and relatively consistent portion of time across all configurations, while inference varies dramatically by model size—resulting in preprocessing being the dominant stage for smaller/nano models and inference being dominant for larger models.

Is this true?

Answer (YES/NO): NO